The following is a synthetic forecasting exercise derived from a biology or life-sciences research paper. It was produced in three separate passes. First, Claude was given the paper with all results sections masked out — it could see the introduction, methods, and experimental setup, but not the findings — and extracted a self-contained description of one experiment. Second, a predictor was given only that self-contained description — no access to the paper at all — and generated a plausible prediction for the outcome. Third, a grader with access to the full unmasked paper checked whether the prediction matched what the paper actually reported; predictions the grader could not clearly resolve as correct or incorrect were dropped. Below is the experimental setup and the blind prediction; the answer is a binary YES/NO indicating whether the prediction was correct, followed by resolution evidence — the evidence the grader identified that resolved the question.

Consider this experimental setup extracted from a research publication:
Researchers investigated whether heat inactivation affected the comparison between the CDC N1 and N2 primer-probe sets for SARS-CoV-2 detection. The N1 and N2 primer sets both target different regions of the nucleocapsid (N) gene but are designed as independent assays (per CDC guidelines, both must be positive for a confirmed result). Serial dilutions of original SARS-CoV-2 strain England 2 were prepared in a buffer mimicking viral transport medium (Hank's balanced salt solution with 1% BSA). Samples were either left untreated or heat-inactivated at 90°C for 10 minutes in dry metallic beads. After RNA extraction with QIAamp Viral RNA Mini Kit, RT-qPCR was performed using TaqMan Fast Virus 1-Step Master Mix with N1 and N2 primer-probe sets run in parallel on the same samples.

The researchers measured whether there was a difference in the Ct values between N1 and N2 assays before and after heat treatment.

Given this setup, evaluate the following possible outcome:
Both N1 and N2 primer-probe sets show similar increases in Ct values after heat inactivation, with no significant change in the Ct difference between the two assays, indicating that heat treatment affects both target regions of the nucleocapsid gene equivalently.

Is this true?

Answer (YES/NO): NO